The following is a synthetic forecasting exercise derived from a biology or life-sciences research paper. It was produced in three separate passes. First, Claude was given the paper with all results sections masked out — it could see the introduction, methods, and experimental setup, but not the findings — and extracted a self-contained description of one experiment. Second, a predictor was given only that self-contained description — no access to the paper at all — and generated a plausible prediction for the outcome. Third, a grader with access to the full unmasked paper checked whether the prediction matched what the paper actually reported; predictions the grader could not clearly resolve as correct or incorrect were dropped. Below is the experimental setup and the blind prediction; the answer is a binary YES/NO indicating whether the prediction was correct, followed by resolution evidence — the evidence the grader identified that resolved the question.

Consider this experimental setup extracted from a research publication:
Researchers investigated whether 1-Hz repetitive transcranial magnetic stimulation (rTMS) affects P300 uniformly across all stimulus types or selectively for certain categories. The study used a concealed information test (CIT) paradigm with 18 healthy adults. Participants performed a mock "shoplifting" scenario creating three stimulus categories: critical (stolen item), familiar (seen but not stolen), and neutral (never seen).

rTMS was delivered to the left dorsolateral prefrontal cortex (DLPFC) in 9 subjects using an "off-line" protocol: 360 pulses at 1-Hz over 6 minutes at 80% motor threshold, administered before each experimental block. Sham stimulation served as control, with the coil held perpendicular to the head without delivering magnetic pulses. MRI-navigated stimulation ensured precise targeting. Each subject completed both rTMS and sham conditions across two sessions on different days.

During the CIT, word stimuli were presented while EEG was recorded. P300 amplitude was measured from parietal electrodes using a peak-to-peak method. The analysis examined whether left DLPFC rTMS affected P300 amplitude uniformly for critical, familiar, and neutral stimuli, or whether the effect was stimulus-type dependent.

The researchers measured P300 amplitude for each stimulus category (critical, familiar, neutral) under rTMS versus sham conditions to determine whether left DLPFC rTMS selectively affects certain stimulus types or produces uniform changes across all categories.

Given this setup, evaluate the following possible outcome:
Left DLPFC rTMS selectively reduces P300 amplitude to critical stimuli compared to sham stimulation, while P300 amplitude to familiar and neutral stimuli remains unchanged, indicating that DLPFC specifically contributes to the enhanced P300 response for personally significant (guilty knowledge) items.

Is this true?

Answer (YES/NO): YES